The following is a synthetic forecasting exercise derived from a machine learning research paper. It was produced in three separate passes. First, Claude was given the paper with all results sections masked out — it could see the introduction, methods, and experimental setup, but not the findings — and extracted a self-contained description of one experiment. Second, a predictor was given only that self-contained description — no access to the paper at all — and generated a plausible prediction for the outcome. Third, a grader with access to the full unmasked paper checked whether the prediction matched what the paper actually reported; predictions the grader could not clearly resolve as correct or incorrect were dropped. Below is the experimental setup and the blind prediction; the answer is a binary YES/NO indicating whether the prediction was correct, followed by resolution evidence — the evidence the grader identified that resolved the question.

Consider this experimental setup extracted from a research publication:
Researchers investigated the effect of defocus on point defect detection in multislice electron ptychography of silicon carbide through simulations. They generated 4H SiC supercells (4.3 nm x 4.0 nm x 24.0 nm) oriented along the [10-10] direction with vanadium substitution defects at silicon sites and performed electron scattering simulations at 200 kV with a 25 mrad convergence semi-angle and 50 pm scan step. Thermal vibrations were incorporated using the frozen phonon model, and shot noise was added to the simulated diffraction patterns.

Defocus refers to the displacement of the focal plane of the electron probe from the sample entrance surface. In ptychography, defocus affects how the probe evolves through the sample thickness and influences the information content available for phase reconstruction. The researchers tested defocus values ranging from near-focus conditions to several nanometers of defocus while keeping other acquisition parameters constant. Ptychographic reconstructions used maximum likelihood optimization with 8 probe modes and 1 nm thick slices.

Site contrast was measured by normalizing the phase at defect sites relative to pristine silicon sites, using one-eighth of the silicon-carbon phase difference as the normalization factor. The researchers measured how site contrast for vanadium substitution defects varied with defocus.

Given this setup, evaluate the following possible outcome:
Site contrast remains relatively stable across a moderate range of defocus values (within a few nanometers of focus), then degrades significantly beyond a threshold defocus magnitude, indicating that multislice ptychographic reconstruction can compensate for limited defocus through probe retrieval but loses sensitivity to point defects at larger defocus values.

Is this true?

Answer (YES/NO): NO